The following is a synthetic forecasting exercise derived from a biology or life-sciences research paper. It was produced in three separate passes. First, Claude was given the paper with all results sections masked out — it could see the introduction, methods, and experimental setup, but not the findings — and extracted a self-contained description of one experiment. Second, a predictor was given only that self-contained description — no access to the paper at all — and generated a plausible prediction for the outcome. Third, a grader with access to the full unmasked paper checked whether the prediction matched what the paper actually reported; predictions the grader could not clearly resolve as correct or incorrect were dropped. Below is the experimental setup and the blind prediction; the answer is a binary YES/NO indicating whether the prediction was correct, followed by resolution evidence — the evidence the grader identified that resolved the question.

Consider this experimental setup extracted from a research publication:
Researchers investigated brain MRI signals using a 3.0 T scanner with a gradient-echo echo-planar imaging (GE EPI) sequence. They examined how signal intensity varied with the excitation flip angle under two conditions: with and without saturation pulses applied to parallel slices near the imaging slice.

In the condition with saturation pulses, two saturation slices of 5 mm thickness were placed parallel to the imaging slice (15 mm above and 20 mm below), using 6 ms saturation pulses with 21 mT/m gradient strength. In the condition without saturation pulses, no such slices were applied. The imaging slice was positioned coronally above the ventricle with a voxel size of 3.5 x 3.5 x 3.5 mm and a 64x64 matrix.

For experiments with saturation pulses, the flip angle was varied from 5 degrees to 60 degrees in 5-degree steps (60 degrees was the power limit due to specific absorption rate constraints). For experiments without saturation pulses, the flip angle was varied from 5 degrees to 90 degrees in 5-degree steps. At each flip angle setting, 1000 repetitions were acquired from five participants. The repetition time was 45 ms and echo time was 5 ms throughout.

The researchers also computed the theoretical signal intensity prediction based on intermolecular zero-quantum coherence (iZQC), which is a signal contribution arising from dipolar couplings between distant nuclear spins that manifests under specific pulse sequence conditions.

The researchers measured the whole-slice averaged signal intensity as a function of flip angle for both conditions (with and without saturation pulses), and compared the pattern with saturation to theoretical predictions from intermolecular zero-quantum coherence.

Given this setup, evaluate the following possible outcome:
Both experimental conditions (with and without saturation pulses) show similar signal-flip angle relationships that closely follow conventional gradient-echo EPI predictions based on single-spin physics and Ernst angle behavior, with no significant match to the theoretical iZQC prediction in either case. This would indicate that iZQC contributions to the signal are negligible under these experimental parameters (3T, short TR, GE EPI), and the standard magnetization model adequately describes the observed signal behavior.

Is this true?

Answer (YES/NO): NO